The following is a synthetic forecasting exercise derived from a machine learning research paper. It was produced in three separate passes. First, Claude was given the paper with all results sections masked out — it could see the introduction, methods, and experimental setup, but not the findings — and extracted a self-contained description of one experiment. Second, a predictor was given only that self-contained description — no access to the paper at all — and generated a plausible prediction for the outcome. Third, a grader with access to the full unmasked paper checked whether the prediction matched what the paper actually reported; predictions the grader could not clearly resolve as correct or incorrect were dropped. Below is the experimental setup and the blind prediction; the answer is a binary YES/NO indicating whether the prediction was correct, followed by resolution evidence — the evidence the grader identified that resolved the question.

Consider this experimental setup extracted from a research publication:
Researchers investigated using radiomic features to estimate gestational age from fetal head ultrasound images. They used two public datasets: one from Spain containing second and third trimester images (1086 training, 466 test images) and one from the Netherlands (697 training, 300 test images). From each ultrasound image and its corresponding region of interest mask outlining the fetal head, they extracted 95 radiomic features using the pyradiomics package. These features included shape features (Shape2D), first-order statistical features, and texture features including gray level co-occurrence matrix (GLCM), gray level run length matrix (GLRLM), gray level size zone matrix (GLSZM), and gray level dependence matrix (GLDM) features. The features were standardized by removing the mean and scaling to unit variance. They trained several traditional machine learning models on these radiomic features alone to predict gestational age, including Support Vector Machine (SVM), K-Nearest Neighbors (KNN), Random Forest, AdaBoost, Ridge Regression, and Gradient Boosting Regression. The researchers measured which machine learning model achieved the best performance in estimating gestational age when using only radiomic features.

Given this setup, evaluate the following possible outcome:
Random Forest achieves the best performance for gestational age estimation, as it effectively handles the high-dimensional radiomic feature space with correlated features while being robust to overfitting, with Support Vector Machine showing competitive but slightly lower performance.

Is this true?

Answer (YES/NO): NO